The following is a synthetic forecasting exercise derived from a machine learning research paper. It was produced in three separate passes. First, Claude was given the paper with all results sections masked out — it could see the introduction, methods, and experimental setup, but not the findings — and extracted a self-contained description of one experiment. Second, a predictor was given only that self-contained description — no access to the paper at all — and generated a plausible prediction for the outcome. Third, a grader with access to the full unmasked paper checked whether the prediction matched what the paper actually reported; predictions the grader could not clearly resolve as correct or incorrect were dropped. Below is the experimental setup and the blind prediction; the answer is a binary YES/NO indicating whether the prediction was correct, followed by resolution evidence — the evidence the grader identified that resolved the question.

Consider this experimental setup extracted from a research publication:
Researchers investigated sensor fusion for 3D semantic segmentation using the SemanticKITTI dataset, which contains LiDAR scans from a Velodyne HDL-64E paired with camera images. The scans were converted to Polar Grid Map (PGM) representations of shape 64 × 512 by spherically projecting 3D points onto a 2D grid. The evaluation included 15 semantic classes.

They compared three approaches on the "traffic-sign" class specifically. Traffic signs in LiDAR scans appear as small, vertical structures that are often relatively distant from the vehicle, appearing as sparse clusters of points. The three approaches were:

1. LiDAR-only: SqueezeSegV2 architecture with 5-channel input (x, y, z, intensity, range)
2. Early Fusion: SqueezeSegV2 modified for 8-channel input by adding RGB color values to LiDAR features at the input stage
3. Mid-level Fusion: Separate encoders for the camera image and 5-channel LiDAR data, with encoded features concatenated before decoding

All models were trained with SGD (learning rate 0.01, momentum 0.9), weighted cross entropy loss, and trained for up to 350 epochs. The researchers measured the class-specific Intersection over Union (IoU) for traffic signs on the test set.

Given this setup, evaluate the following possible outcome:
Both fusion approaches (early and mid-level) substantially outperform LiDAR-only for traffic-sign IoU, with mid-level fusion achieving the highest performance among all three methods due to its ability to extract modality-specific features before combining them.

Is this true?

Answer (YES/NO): NO